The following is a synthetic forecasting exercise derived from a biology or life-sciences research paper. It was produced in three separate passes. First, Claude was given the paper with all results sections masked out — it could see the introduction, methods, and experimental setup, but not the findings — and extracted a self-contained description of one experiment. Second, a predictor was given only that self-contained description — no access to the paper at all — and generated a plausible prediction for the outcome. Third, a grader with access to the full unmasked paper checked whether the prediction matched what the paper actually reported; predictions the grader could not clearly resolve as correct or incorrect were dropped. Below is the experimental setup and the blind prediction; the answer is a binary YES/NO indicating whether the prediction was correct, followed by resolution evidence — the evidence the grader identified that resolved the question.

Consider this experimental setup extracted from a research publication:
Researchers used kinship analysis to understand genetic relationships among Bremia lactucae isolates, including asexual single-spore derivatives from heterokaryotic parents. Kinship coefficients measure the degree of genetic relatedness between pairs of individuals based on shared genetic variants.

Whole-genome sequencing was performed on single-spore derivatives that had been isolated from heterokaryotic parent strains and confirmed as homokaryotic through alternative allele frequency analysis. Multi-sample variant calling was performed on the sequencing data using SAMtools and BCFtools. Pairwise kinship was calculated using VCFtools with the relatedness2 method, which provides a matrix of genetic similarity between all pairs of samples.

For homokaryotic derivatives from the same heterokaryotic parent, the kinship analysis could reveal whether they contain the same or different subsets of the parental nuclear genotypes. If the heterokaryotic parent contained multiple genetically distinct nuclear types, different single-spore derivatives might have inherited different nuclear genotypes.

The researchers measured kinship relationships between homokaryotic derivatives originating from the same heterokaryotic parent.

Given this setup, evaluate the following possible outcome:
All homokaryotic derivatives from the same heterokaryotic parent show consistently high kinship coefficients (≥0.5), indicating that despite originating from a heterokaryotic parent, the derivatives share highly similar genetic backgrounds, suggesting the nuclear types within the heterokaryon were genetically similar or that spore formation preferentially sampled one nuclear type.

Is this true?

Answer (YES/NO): NO